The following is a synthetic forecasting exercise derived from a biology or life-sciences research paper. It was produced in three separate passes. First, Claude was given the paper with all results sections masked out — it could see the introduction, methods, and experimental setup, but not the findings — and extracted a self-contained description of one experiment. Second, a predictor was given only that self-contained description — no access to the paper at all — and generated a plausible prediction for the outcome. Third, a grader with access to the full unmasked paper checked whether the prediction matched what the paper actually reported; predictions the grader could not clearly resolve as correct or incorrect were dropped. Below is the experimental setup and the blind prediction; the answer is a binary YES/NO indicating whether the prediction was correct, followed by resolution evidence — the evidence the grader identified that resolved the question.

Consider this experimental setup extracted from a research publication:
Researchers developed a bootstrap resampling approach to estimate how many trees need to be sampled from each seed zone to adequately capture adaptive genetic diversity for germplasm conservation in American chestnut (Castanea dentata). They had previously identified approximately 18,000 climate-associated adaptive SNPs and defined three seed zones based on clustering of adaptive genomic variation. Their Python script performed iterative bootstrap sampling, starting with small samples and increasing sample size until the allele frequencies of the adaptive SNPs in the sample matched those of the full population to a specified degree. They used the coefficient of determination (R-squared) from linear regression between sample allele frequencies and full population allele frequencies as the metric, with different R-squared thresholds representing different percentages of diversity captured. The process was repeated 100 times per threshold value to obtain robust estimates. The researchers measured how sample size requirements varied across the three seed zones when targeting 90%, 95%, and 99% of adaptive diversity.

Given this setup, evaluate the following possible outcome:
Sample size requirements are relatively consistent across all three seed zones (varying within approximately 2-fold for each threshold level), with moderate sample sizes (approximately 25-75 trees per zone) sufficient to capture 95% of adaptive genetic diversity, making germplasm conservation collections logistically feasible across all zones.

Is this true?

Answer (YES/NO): NO